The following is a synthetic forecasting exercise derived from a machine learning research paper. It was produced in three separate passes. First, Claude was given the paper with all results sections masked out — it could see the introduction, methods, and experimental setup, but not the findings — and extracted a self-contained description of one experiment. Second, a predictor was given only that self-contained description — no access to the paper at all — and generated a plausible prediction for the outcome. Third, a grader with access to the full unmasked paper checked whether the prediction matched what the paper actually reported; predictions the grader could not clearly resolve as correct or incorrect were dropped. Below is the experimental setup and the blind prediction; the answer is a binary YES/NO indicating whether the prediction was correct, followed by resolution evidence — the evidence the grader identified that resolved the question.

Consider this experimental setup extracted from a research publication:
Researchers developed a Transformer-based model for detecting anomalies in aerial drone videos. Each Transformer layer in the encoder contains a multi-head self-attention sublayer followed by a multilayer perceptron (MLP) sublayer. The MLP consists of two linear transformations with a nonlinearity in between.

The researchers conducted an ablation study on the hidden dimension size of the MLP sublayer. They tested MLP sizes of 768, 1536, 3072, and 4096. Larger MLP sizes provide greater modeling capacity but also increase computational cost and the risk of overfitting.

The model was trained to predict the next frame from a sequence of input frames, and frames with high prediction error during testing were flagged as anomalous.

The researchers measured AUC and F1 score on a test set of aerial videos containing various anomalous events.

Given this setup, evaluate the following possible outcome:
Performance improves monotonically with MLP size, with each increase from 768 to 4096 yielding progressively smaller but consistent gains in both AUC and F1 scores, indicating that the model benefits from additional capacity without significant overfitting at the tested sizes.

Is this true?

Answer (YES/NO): NO